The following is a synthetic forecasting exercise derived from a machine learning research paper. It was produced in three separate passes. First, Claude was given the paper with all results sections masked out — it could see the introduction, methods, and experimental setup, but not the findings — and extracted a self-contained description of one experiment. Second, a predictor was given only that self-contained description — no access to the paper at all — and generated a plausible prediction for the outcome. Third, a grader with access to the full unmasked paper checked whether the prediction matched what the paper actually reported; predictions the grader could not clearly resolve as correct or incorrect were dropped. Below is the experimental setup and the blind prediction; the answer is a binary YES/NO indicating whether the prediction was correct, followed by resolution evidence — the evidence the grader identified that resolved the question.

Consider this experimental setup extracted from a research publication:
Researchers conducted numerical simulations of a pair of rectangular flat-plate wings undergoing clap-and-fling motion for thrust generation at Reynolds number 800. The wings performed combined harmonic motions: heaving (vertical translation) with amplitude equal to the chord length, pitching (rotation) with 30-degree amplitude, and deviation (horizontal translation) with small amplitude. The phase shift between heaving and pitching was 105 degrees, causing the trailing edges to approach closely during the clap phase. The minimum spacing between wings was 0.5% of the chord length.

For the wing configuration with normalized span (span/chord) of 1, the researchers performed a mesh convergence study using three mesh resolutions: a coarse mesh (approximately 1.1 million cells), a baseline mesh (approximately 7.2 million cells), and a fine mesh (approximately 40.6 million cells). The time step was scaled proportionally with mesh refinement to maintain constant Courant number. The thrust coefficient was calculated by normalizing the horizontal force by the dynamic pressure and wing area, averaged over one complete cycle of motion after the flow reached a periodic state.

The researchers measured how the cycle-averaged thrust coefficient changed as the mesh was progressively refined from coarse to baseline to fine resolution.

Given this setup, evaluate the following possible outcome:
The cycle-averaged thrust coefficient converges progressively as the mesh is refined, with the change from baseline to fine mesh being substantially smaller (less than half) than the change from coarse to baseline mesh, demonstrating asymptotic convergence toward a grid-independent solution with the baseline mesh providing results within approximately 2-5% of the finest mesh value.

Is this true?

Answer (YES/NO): YES